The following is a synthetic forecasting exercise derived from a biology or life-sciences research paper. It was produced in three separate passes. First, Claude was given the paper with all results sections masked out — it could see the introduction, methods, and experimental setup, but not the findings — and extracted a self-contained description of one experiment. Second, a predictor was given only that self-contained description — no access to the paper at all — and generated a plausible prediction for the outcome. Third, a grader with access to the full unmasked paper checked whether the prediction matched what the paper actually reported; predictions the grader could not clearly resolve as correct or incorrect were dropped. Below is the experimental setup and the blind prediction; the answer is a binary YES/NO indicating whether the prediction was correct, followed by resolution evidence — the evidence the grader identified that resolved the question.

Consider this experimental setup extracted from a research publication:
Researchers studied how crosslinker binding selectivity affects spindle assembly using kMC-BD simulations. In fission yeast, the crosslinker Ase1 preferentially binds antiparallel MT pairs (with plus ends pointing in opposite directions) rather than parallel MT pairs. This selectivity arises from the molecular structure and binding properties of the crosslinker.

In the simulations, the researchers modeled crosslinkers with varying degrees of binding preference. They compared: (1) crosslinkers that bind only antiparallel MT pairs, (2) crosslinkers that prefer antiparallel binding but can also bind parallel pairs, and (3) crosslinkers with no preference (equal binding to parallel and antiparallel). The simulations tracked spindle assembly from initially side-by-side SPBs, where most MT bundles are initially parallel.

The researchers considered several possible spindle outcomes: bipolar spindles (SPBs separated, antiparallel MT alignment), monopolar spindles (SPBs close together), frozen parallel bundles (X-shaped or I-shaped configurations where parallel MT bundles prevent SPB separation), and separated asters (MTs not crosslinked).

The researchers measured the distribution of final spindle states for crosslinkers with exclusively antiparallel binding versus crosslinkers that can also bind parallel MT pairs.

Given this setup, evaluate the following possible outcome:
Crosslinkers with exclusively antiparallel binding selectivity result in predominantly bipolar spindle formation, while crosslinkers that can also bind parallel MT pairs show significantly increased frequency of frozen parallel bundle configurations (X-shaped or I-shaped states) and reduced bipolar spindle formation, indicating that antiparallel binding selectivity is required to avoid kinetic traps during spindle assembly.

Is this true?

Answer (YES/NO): NO